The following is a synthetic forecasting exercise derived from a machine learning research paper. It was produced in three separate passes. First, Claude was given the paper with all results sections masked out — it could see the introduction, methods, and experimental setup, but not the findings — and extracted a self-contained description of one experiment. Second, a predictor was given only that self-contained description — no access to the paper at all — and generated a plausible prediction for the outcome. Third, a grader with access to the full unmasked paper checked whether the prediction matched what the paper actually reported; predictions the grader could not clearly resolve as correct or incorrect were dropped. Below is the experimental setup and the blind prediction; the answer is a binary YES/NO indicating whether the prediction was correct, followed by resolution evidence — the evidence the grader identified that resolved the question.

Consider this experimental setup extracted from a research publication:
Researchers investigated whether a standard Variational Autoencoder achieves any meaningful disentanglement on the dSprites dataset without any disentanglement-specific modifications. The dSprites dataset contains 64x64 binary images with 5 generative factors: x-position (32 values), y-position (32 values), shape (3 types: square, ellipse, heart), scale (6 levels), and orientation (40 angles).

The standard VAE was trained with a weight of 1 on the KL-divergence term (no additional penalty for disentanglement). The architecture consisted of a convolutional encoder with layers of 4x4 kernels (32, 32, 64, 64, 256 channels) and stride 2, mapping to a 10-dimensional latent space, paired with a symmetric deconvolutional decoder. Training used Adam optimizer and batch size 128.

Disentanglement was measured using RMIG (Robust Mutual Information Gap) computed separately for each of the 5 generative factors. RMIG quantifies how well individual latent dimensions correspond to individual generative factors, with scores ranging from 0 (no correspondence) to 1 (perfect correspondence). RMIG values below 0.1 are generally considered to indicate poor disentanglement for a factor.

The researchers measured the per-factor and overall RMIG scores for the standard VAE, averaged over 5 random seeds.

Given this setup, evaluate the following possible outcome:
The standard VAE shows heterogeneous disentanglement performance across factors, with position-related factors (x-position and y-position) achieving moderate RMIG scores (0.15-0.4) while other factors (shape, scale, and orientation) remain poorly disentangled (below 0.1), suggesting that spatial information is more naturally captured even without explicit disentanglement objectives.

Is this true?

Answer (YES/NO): NO